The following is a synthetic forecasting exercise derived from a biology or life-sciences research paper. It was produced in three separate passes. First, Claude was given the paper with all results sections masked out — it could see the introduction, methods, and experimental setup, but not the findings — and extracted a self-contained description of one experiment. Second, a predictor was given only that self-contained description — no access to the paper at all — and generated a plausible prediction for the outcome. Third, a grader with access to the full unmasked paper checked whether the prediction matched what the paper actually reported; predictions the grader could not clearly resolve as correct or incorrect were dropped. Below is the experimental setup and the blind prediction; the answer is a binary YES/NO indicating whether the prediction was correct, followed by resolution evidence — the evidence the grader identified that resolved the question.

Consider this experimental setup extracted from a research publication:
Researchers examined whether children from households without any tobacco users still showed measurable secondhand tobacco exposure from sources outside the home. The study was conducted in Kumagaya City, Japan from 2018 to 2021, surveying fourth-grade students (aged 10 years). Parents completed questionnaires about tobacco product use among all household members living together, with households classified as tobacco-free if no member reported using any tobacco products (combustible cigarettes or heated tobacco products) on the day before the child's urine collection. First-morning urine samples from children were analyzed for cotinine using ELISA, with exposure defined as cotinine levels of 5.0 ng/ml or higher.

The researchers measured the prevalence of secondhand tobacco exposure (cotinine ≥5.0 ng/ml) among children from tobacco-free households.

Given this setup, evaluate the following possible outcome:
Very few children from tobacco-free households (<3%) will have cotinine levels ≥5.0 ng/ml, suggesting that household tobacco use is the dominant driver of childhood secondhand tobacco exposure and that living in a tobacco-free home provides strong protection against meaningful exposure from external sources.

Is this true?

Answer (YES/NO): YES